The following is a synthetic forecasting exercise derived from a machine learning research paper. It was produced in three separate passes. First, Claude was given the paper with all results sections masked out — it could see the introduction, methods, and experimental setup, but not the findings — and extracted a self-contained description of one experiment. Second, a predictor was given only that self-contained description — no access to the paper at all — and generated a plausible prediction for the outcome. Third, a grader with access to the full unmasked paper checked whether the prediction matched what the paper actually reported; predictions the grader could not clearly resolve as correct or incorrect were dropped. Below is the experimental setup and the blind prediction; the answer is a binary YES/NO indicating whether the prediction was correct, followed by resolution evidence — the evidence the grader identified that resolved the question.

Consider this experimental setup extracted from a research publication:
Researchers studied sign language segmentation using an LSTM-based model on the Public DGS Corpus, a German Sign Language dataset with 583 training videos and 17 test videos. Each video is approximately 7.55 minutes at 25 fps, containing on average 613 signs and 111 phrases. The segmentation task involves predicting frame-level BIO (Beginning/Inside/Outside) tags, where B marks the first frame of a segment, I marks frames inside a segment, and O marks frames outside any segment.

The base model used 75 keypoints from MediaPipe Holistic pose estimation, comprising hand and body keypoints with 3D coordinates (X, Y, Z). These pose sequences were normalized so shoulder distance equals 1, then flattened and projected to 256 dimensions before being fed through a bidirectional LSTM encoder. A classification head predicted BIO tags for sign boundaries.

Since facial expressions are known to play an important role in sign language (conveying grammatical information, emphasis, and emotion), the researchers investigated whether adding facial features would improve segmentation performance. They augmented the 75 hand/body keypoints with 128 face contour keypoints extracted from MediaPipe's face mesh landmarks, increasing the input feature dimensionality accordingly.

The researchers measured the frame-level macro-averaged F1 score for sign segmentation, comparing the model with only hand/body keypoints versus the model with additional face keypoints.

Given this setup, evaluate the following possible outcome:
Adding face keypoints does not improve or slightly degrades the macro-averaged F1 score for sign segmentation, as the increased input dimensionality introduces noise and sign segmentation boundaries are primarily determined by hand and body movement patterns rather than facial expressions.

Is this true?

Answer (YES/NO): YES